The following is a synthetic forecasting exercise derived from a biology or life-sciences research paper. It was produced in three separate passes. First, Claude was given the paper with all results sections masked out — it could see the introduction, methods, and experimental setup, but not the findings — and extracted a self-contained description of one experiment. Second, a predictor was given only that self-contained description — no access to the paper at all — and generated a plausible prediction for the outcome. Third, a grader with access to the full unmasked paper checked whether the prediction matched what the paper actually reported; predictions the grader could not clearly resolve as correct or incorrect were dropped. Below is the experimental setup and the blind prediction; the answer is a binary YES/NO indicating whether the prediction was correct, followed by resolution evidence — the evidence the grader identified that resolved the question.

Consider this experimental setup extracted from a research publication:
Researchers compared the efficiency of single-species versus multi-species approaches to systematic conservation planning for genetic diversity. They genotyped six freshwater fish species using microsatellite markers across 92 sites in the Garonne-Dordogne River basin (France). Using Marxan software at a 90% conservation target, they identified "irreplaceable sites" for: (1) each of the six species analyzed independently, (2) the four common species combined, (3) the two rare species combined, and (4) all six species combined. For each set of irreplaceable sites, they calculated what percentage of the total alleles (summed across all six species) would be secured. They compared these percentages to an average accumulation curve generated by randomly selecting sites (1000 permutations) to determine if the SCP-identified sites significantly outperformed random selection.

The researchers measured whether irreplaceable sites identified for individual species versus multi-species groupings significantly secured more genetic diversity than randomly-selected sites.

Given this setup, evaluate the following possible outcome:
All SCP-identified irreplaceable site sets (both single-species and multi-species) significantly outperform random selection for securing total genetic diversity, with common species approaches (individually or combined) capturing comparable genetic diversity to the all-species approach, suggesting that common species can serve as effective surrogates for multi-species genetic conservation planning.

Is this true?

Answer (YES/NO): NO